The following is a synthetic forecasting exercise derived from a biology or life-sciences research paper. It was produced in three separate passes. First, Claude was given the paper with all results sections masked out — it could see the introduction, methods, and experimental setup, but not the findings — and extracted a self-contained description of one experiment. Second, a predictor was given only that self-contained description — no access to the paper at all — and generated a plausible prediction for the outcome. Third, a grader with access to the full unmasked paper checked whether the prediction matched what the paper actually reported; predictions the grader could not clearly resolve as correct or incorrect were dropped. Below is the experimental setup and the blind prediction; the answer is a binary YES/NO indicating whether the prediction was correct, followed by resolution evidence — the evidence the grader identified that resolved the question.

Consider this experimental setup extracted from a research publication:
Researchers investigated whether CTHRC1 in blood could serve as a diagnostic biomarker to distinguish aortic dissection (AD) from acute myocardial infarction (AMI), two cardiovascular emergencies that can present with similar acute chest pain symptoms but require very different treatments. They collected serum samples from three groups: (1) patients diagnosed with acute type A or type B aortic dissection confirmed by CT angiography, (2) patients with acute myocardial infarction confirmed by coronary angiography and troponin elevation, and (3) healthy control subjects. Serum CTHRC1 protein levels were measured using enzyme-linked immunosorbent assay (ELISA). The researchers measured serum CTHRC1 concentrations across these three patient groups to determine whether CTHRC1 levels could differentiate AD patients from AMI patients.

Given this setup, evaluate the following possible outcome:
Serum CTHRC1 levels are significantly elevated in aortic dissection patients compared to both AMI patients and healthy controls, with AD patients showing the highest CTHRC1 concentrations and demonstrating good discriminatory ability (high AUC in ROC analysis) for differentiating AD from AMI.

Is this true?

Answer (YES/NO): NO